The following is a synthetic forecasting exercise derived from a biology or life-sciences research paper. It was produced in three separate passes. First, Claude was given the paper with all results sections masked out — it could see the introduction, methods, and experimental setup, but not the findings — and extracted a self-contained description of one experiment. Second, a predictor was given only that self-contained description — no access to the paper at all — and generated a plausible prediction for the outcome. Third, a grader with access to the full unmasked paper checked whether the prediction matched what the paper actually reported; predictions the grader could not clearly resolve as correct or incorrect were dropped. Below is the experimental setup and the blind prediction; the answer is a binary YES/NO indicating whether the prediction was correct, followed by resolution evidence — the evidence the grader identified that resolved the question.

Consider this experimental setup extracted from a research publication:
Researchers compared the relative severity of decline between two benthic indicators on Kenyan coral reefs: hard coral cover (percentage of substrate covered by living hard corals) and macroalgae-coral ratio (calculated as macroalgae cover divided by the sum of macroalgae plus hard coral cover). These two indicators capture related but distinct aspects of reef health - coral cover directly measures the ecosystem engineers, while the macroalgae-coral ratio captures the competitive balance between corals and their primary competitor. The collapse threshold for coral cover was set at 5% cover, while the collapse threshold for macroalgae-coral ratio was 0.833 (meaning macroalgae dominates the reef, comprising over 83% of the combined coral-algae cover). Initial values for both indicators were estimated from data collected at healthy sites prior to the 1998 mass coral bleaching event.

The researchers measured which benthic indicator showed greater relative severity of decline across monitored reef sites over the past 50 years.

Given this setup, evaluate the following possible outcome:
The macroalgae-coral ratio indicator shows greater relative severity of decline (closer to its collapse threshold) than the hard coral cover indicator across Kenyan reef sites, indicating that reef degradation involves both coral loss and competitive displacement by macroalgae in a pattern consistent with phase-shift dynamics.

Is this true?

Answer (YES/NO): YES